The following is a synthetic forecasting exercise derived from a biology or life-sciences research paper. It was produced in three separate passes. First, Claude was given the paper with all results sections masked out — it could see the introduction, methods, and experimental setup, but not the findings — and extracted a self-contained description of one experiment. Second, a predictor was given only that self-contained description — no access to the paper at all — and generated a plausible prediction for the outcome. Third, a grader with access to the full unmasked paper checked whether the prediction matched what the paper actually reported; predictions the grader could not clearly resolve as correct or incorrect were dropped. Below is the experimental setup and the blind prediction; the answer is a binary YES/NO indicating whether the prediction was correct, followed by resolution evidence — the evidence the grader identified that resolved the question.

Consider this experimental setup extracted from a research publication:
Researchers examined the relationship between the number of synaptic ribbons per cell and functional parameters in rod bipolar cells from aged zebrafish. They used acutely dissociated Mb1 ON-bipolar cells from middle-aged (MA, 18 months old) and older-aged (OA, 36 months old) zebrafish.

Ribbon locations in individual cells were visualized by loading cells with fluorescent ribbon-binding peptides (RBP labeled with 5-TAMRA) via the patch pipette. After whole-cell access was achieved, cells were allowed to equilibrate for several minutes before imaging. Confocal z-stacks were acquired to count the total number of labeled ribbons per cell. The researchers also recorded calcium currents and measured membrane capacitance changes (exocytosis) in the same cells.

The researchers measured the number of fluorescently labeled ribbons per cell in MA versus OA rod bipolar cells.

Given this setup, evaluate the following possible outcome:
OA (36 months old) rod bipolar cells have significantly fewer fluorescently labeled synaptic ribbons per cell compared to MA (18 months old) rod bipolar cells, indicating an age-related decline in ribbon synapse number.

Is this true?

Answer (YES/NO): YES